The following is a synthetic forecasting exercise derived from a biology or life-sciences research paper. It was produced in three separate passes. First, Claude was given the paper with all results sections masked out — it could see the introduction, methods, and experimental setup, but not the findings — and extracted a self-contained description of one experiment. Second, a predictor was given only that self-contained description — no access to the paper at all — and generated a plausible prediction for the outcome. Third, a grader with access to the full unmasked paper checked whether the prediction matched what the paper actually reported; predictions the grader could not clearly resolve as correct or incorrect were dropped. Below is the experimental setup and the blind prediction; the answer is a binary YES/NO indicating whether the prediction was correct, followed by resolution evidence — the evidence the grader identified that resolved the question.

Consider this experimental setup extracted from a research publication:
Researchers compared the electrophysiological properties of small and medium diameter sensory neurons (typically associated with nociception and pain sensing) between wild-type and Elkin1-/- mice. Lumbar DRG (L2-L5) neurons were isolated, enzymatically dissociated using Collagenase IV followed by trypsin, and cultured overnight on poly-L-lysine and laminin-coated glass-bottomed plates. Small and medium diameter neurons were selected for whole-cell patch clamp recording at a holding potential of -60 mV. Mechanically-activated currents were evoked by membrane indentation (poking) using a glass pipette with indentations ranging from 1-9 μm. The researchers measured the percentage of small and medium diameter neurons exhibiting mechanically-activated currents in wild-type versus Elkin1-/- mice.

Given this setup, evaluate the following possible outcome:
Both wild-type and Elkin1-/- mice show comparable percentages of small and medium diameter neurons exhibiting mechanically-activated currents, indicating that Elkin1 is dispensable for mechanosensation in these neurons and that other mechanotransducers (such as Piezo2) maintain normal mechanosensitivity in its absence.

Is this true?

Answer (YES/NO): NO